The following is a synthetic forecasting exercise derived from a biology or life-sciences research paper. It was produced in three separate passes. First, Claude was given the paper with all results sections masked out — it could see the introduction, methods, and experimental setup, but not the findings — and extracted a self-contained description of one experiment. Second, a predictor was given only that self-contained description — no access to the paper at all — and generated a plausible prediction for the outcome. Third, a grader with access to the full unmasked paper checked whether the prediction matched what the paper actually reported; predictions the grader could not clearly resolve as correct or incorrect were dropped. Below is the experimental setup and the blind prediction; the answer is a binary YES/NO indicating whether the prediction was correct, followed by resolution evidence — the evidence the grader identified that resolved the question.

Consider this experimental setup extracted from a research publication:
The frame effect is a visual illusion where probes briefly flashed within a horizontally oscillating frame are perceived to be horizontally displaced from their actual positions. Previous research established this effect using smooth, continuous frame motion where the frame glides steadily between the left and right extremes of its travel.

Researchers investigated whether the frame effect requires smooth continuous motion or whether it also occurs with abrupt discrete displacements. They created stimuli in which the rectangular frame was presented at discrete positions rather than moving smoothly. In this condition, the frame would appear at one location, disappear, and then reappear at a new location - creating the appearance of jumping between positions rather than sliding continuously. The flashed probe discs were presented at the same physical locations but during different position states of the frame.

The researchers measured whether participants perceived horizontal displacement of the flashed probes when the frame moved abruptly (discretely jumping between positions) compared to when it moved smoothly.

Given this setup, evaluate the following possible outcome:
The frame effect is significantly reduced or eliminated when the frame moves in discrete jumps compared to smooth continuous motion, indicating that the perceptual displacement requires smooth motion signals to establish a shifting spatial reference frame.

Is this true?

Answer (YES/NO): NO